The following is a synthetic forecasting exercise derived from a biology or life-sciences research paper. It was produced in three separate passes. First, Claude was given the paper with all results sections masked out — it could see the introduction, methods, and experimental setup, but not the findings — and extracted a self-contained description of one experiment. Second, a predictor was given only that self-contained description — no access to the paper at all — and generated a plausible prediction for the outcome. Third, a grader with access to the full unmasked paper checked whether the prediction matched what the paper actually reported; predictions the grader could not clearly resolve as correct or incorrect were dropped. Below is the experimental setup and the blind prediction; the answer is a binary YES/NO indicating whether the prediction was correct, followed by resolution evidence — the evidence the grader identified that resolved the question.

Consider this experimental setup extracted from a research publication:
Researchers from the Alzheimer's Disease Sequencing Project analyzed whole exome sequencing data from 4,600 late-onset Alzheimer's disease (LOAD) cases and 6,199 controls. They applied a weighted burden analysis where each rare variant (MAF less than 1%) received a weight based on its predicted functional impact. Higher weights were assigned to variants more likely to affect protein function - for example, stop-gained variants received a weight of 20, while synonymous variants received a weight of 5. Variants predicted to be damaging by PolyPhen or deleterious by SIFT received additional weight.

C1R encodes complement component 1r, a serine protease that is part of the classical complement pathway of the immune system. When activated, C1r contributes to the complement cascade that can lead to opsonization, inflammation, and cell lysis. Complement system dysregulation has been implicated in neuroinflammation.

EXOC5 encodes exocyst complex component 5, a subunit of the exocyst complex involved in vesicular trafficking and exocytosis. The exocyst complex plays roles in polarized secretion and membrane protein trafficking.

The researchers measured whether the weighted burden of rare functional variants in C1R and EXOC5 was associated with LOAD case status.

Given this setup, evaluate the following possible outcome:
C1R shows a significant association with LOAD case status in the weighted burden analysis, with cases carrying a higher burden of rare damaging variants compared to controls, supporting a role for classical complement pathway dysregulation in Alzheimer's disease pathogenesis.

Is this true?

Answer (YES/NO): NO